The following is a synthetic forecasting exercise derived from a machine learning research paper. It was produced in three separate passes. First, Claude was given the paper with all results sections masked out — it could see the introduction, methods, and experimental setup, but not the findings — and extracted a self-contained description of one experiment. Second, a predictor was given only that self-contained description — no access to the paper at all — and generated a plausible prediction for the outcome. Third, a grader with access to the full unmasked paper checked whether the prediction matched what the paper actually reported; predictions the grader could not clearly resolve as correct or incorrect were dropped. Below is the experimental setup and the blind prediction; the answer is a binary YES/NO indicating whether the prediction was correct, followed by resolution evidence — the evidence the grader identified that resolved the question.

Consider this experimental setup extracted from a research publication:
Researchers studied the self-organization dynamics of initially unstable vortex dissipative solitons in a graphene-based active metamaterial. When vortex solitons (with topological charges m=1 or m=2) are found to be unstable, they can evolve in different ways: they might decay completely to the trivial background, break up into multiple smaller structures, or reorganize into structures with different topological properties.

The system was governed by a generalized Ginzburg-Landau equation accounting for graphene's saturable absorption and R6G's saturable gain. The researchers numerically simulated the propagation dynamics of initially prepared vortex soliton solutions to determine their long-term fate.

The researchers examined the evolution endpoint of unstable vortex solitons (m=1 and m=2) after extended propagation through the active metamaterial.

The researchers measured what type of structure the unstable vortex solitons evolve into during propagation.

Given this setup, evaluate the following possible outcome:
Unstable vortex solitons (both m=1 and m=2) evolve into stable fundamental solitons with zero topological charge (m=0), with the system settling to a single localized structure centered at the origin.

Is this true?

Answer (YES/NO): NO